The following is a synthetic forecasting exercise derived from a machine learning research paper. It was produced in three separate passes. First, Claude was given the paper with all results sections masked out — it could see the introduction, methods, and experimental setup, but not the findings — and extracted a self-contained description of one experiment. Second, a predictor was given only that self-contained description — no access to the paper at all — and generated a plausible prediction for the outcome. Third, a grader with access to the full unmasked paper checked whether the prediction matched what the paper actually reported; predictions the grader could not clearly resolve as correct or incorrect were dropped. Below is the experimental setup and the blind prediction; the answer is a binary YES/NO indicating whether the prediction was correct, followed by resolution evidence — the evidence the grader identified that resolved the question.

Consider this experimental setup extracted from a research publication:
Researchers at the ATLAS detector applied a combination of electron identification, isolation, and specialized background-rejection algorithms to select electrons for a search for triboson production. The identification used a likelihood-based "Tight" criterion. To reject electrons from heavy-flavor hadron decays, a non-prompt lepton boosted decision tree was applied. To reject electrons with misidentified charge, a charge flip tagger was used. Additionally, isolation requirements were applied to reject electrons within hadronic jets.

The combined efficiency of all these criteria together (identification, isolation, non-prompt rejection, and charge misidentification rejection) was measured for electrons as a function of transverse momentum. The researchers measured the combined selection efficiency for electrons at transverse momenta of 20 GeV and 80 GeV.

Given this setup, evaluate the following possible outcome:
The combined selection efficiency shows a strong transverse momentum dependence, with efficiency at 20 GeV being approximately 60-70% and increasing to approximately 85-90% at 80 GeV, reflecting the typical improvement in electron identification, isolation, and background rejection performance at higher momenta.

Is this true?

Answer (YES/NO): YES